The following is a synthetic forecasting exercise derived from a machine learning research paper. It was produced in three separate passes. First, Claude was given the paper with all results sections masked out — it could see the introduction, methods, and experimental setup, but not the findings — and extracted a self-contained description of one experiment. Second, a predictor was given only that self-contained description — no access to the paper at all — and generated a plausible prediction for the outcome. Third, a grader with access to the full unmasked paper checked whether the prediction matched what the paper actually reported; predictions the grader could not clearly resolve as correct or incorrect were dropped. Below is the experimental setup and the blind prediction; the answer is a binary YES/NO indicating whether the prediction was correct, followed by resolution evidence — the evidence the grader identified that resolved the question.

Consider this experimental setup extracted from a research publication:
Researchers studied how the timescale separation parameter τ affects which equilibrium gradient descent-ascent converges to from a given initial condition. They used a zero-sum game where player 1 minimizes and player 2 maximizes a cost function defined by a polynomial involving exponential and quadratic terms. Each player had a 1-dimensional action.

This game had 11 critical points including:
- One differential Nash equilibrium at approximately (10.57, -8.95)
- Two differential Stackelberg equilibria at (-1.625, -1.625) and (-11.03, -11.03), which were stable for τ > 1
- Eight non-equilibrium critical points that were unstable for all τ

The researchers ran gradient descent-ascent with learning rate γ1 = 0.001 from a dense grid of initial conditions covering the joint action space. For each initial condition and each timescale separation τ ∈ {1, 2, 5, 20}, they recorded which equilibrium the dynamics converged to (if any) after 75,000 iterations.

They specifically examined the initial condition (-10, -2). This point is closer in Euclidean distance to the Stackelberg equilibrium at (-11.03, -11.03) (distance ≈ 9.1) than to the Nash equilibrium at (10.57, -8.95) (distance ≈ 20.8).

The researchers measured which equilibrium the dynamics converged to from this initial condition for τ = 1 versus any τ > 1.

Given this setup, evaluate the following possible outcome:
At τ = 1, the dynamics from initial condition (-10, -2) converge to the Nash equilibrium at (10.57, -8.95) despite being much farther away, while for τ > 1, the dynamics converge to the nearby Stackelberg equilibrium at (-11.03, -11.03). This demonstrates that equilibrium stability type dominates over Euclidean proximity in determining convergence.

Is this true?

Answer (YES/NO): YES